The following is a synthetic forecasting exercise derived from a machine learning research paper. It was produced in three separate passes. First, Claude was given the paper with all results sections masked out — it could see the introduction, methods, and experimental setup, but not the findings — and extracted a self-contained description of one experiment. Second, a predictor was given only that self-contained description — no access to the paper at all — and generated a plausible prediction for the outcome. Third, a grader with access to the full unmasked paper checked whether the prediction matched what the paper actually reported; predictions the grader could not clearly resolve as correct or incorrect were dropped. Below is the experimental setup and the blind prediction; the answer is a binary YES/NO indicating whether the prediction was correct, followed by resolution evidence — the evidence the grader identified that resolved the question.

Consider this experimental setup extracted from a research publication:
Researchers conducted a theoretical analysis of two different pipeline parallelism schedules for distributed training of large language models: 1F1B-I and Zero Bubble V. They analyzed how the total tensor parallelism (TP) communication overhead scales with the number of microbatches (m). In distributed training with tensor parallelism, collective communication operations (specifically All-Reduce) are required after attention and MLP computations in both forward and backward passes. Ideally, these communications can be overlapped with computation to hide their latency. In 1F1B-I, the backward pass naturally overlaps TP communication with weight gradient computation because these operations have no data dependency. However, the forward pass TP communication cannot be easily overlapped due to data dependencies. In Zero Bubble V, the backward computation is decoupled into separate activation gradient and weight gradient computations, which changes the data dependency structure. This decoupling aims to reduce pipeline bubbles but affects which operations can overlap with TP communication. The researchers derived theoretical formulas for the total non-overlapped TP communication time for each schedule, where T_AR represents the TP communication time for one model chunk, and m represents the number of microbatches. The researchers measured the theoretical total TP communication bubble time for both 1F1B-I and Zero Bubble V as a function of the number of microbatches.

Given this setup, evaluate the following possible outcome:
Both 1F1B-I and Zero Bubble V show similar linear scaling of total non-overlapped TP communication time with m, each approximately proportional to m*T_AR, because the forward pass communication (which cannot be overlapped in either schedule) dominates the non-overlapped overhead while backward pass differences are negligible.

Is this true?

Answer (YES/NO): NO